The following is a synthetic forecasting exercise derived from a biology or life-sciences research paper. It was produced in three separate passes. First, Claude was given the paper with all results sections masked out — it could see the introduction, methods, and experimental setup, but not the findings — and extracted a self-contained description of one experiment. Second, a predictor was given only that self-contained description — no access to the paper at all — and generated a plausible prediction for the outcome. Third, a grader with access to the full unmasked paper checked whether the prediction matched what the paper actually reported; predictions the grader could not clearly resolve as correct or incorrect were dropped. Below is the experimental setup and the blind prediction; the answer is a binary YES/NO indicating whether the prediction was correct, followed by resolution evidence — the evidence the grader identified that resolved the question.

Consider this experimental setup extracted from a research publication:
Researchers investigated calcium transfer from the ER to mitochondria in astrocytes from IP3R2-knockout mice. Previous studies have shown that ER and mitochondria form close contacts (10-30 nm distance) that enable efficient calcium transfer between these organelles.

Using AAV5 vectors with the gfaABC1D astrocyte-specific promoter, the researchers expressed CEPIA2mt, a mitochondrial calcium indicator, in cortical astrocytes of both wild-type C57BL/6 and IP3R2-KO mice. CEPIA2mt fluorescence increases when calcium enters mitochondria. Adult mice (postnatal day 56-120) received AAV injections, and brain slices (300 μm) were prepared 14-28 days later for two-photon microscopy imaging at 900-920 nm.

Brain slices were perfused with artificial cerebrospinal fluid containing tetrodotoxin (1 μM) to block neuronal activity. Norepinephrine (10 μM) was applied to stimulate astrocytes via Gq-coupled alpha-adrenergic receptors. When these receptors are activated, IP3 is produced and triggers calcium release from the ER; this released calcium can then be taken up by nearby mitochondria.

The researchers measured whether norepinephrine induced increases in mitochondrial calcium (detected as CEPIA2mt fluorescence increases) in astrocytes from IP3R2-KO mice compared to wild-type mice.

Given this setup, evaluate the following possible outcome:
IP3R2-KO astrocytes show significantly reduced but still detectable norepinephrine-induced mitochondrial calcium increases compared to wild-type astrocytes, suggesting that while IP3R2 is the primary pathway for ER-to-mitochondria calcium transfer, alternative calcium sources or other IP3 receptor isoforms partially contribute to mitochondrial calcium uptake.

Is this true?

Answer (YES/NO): YES